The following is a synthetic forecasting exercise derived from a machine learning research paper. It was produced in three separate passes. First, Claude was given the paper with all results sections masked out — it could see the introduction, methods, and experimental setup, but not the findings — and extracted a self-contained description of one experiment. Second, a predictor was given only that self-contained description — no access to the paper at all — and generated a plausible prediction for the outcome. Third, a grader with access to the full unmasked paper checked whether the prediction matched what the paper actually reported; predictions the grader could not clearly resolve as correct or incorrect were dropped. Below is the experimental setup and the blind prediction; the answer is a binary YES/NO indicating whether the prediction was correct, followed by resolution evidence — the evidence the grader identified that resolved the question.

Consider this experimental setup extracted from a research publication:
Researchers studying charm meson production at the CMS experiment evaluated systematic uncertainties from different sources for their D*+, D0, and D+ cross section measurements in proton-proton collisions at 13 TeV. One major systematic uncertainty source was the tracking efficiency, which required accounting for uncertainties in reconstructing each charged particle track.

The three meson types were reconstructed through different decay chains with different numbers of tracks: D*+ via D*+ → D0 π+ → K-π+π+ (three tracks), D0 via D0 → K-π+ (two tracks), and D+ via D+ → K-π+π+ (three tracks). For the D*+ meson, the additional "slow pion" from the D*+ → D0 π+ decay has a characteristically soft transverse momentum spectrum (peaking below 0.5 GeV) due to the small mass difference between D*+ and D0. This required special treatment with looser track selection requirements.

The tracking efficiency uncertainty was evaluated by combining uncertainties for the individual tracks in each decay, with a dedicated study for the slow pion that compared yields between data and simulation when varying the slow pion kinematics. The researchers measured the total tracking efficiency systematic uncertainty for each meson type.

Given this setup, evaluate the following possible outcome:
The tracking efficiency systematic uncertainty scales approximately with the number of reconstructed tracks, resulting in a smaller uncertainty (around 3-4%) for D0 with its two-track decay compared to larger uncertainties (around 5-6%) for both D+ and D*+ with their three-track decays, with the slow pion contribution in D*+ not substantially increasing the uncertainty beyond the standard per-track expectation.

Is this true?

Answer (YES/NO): NO